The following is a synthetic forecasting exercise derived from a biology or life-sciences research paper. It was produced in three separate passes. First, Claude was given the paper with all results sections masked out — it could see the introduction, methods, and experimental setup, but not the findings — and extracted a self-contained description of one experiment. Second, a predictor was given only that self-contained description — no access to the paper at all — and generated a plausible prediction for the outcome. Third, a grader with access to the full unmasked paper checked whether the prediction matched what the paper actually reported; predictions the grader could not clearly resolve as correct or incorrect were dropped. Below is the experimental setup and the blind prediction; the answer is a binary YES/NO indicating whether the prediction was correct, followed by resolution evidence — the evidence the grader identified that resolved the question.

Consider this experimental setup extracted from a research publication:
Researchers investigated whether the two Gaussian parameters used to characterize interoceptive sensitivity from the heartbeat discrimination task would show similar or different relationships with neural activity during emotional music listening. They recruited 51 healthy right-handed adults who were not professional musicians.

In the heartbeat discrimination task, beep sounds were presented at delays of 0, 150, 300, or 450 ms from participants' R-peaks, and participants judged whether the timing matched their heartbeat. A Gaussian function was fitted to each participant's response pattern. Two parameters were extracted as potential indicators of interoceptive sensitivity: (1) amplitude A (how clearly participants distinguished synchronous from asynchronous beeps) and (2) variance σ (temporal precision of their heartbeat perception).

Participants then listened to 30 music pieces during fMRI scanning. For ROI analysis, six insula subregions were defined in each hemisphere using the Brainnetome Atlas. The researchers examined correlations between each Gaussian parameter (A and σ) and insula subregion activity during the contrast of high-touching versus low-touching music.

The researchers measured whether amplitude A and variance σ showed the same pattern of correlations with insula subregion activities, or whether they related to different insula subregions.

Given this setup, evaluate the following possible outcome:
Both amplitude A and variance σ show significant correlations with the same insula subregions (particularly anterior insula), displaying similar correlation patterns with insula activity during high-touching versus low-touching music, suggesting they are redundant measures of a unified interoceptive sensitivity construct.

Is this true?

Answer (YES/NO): NO